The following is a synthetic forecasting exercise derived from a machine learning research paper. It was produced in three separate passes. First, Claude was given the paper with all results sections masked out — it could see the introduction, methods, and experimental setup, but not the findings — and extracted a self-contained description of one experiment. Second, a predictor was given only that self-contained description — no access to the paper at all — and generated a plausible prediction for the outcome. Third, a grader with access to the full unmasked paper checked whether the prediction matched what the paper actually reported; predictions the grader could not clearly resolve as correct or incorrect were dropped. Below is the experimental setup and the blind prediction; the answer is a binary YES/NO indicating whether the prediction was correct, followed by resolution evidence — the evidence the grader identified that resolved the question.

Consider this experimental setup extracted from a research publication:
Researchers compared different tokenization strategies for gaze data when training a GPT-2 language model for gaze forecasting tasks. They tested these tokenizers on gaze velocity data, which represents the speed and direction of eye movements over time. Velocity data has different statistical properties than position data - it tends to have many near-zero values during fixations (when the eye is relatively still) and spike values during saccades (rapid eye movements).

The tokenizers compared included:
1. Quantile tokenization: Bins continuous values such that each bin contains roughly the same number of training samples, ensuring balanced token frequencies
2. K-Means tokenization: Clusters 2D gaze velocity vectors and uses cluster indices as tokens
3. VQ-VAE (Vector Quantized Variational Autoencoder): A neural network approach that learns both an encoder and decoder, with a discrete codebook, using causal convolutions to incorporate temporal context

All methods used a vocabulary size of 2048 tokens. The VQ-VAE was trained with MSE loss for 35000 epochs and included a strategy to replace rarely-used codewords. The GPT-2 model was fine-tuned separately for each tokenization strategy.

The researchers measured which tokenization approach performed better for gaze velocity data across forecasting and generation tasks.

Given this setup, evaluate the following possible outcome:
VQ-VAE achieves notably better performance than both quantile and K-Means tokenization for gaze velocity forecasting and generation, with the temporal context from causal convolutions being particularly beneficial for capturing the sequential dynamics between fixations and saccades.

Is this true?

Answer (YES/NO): NO